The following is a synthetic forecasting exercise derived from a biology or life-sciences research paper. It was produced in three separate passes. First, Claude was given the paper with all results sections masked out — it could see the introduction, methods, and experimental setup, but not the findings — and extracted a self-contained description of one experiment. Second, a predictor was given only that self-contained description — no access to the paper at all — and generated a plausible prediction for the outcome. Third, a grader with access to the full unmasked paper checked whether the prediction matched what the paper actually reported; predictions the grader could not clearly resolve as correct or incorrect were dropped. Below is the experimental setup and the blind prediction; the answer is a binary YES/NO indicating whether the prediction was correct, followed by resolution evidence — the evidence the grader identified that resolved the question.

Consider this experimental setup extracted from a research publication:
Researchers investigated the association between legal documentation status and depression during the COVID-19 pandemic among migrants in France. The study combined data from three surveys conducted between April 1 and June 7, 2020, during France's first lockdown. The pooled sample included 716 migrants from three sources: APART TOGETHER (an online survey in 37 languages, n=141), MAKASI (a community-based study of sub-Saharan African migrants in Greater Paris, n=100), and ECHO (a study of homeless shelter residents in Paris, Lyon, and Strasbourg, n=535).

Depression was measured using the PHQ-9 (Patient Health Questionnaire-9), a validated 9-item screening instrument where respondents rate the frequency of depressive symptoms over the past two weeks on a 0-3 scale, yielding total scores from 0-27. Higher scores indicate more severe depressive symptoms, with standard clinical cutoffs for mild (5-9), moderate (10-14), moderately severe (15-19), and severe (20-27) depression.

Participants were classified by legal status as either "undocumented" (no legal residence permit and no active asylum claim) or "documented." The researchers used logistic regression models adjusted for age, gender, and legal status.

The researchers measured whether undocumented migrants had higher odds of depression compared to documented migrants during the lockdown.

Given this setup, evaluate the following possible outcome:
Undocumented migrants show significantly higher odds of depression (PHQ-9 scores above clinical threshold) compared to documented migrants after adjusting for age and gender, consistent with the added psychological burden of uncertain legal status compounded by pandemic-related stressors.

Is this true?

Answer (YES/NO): YES